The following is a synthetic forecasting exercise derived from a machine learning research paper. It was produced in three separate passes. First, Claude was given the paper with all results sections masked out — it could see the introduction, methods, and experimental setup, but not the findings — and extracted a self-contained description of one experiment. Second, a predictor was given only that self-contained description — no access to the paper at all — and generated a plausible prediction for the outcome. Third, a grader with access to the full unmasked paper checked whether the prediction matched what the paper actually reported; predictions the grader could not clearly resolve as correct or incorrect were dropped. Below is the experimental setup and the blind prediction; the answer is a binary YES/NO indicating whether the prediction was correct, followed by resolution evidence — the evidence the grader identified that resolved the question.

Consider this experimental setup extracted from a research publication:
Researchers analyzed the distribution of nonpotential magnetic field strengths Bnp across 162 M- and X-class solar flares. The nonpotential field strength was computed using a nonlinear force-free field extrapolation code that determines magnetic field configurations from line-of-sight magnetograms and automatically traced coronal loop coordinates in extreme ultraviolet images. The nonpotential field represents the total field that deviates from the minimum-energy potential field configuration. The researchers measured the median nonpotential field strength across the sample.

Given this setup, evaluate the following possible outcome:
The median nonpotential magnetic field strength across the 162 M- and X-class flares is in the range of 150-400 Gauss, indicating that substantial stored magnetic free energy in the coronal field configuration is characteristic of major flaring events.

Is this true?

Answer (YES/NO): YES